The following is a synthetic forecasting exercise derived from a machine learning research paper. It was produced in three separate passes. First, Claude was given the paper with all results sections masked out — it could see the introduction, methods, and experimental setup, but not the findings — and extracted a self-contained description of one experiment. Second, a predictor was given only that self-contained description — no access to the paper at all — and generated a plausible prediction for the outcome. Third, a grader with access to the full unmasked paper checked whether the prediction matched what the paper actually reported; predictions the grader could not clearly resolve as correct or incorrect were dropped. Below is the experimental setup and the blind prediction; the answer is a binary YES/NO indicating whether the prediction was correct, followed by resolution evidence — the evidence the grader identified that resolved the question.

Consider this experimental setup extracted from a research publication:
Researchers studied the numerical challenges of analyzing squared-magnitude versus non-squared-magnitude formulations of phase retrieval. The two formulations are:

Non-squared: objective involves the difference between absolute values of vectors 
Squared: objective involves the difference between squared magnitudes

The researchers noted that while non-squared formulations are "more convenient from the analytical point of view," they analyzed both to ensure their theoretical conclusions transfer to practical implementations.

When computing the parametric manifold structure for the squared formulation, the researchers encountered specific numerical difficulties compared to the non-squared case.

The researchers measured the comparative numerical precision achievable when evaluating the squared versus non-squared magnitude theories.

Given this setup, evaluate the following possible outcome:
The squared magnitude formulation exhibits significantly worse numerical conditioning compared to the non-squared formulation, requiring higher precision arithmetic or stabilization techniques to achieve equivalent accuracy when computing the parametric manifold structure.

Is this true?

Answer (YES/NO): NO